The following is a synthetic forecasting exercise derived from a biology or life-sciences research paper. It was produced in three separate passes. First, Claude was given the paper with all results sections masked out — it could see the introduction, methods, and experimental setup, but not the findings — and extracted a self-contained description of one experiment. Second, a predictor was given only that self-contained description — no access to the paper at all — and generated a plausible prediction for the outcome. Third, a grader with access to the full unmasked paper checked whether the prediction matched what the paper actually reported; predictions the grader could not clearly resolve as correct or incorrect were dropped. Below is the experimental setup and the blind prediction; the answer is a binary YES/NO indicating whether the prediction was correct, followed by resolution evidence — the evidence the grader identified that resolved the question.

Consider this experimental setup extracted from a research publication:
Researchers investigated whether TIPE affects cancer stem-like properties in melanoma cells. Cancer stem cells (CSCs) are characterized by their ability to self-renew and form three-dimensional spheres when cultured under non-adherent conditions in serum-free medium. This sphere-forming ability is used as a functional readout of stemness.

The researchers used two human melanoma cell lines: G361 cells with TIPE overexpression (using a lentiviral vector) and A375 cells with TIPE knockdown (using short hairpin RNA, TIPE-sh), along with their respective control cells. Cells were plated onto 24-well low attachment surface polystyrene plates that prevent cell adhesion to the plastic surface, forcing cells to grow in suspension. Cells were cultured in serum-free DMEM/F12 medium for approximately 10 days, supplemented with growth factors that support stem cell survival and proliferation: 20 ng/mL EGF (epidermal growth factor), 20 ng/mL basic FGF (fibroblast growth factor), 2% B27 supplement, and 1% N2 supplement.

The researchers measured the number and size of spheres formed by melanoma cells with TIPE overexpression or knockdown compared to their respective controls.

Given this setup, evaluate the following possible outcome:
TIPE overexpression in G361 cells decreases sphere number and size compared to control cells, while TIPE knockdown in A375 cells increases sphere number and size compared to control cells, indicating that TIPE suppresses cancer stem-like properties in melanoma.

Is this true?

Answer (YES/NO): NO